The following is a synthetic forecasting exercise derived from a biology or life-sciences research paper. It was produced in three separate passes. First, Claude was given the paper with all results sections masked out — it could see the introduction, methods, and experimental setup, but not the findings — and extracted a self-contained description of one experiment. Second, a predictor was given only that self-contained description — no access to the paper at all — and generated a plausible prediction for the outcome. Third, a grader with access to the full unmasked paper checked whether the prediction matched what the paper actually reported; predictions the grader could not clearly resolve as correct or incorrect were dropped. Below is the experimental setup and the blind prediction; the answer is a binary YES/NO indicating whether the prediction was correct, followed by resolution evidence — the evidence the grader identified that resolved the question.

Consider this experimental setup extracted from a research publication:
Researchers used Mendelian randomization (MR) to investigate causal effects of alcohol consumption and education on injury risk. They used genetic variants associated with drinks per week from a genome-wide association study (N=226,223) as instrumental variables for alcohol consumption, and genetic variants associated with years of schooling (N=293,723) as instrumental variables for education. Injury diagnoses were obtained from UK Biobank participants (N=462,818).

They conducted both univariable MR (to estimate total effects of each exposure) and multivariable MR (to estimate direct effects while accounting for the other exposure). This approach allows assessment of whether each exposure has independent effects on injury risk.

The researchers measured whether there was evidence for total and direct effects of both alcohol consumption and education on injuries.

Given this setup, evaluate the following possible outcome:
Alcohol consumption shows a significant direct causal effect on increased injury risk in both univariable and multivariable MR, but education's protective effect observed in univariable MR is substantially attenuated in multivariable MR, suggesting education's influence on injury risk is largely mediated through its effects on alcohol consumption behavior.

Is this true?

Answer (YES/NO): NO